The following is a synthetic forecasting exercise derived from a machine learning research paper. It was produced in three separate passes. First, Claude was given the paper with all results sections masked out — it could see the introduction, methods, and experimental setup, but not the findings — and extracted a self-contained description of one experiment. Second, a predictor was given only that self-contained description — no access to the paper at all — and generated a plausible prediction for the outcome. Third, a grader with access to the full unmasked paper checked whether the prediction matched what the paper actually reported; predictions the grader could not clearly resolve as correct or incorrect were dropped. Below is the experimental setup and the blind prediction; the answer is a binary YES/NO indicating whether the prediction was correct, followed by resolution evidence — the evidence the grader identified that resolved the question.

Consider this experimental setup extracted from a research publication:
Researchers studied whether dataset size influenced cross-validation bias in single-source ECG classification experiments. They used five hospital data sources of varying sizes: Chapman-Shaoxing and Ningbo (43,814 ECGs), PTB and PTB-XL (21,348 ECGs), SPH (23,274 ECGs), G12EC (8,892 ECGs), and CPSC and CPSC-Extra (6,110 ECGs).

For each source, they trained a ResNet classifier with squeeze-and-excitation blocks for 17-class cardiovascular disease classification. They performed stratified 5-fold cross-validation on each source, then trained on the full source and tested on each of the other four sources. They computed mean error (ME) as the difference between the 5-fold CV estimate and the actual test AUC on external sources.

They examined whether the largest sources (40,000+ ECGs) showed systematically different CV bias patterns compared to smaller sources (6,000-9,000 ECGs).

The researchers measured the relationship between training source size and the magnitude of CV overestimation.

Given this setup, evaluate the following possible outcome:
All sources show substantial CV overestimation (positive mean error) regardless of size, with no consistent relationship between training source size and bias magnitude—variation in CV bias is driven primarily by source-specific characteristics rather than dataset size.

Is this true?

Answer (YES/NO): YES